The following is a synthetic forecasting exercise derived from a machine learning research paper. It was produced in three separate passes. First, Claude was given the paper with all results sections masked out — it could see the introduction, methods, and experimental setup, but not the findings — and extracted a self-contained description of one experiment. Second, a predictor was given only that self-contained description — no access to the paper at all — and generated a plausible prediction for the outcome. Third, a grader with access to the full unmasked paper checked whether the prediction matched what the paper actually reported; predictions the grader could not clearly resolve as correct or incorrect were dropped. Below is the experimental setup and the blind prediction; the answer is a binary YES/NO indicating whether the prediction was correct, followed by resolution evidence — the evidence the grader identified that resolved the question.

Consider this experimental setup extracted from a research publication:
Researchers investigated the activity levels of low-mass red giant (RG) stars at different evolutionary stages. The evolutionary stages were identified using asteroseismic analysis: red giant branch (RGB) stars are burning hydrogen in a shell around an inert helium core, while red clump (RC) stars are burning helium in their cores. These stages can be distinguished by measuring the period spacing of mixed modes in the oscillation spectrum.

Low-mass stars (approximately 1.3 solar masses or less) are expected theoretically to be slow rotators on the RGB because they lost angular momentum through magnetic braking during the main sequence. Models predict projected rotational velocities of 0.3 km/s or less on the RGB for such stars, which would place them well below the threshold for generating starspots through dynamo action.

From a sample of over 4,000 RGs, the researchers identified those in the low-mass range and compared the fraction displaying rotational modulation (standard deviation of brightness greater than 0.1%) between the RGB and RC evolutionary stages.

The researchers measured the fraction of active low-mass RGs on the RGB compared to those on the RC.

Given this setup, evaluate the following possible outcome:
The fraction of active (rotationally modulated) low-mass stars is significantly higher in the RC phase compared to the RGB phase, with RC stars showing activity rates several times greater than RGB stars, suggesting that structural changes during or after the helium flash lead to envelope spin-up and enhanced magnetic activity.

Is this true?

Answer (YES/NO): NO